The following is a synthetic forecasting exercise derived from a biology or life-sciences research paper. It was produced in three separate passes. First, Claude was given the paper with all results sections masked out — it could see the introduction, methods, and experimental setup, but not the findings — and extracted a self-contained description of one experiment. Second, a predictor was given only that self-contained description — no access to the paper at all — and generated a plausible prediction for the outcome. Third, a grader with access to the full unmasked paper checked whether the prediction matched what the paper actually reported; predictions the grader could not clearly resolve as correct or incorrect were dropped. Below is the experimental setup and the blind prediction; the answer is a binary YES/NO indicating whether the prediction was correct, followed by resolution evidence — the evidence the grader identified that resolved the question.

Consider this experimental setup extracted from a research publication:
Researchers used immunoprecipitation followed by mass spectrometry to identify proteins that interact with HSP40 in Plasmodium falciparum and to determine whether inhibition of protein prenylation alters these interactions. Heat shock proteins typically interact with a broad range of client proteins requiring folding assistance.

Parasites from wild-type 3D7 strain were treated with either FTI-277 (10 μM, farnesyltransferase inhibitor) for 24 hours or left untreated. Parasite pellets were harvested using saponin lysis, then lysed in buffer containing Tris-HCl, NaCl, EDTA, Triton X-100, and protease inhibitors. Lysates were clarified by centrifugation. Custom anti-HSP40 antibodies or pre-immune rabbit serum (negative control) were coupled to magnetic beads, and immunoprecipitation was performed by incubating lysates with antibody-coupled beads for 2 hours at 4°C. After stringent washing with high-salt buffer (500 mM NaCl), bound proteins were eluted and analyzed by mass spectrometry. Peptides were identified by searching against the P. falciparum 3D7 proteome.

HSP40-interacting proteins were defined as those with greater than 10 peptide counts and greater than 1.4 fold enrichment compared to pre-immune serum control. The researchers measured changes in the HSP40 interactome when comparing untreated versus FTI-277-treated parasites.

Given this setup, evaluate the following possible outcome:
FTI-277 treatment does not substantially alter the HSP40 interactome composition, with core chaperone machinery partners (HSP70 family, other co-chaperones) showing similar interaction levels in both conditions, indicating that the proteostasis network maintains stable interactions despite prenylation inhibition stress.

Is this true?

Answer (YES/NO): NO